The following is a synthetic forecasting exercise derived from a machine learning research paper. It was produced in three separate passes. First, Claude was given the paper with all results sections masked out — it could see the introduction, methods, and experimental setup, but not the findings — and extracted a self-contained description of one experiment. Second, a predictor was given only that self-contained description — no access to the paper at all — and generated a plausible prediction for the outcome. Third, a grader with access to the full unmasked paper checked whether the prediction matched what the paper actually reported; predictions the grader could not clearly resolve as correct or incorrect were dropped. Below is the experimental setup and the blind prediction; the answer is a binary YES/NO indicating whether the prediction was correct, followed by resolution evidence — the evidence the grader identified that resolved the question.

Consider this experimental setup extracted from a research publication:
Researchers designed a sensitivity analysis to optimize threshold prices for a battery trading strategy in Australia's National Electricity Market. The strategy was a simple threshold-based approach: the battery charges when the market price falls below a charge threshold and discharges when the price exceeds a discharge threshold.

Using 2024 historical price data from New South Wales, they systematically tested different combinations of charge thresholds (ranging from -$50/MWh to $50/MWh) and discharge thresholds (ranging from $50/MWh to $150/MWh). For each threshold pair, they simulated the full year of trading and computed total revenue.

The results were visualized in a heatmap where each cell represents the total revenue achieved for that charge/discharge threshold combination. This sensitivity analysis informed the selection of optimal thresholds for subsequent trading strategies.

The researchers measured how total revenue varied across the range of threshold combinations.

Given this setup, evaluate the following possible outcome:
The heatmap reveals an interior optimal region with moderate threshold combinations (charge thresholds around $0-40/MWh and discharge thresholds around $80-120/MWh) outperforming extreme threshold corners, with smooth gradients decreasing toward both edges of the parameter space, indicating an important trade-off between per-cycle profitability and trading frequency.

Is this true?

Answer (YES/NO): NO